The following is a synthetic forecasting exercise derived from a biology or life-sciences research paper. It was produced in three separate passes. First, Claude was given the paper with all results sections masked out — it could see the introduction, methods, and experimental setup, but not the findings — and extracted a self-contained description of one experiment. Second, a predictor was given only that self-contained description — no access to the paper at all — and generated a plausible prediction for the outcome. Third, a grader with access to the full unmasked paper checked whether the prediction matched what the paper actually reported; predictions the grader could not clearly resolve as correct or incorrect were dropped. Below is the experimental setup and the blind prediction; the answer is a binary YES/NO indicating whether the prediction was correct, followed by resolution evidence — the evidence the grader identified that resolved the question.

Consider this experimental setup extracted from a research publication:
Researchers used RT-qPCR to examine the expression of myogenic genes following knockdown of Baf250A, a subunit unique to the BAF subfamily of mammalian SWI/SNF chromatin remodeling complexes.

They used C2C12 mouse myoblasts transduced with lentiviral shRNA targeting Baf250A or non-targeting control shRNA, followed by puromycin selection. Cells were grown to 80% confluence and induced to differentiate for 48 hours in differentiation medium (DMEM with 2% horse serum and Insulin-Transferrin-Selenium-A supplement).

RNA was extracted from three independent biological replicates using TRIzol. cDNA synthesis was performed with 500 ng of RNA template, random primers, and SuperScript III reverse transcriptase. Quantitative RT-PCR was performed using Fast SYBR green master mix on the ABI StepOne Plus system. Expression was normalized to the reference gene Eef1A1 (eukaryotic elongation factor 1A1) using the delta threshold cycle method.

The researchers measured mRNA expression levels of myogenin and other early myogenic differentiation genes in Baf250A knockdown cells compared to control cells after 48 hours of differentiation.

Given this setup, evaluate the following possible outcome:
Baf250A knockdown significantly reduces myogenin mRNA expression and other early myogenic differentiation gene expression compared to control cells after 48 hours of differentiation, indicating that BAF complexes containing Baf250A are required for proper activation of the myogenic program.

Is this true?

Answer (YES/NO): YES